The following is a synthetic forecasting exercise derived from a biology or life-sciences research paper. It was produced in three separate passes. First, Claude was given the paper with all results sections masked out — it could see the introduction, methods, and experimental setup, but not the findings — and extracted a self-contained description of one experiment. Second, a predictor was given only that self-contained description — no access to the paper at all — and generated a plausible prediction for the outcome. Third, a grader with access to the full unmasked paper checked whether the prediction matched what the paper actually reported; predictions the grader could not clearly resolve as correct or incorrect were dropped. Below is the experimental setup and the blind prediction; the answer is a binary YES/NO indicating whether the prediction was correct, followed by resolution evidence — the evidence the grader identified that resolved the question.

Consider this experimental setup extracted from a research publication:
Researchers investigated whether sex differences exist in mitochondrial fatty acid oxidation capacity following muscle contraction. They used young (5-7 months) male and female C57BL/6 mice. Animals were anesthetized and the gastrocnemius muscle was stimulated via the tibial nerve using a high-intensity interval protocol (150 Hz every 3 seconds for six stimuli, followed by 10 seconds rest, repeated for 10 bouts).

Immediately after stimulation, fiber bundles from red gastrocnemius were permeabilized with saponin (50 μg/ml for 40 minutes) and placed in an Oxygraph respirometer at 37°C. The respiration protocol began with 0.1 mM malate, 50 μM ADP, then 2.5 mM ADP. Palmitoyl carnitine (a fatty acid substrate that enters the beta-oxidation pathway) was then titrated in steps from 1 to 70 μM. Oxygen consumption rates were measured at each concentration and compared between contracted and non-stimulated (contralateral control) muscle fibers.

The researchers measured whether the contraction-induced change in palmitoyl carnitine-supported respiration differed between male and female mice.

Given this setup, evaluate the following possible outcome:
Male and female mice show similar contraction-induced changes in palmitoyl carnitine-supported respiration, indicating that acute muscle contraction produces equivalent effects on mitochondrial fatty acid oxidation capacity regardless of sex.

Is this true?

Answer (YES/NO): NO